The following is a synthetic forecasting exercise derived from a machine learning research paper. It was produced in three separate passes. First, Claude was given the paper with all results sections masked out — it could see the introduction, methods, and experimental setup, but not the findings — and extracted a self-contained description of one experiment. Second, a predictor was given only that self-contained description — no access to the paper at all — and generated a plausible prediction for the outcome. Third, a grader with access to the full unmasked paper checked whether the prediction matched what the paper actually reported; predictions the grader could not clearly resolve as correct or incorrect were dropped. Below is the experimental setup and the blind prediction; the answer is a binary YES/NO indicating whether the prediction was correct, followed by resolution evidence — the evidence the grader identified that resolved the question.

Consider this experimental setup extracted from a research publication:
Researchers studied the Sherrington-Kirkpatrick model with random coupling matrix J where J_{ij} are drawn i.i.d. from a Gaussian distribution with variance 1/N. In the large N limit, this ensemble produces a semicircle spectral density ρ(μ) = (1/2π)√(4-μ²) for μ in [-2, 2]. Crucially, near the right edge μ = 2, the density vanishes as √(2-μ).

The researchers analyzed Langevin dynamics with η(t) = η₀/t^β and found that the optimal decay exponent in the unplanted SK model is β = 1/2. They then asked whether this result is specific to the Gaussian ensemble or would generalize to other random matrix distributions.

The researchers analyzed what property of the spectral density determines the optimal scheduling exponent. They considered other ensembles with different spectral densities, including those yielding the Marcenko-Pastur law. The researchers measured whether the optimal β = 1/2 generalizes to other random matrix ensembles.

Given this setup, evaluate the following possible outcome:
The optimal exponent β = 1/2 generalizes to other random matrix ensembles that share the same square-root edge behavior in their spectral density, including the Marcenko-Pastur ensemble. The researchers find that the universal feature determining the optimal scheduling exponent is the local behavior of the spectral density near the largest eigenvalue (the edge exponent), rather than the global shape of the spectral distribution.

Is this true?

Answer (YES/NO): YES